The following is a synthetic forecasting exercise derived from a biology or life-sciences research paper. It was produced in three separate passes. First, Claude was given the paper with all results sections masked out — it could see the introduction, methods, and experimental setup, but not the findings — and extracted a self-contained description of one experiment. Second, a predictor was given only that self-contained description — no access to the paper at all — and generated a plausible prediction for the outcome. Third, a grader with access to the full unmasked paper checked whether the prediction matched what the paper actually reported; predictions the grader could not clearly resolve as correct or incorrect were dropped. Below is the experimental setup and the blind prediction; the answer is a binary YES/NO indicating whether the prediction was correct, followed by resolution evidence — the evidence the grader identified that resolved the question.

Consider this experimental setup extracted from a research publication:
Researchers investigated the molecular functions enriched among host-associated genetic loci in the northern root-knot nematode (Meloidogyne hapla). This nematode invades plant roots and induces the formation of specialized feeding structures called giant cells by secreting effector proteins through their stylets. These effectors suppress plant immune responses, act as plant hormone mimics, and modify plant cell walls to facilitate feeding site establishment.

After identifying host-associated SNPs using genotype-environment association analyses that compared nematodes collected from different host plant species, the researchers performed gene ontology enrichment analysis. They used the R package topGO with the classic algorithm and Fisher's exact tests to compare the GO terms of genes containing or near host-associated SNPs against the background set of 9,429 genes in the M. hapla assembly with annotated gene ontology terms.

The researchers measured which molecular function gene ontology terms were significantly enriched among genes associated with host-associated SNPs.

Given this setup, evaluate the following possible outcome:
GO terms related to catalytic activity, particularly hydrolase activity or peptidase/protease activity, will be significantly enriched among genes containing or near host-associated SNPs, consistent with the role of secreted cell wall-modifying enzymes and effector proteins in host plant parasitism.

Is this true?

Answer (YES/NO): NO